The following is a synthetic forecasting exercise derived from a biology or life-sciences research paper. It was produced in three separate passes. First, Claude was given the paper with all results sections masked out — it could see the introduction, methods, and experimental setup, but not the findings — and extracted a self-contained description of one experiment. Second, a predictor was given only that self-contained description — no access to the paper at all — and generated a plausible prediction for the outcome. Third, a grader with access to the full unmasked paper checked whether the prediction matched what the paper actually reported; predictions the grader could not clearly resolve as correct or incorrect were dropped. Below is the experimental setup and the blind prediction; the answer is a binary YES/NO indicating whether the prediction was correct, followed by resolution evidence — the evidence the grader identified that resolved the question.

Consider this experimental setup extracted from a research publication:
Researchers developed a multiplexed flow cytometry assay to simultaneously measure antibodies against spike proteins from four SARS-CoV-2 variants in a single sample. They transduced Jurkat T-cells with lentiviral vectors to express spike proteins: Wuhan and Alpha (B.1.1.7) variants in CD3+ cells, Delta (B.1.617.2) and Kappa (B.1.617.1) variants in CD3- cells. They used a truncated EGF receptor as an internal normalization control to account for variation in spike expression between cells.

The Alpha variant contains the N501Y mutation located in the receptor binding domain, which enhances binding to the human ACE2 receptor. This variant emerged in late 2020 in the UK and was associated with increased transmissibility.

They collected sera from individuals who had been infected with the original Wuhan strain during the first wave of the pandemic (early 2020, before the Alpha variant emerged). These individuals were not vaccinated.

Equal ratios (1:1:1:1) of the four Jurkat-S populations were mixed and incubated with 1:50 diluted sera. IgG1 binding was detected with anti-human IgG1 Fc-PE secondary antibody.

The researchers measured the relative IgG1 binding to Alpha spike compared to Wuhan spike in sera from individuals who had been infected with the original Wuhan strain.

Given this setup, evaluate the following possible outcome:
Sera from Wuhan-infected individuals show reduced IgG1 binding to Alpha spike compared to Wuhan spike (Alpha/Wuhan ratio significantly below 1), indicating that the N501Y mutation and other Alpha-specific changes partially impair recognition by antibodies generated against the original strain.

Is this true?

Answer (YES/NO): NO